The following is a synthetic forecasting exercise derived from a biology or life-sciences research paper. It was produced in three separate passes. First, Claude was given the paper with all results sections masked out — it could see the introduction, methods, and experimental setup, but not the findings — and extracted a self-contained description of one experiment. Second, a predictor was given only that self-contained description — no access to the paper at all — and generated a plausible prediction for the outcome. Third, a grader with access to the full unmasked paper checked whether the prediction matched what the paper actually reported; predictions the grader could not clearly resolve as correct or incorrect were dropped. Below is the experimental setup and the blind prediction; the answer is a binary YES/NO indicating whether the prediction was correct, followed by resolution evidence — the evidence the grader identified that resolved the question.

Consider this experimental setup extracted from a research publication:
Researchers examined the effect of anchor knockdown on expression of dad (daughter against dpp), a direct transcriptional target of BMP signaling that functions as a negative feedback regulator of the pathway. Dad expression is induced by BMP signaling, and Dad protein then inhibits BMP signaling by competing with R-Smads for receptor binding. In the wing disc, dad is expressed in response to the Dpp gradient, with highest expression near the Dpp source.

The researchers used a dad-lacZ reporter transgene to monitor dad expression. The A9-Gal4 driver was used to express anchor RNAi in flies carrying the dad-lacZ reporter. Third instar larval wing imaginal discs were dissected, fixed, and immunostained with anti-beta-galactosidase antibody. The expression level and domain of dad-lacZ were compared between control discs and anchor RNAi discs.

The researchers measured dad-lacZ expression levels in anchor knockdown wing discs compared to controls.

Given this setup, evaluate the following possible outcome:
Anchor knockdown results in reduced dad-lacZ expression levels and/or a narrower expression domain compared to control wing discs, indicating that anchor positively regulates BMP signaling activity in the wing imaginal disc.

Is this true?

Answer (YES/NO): NO